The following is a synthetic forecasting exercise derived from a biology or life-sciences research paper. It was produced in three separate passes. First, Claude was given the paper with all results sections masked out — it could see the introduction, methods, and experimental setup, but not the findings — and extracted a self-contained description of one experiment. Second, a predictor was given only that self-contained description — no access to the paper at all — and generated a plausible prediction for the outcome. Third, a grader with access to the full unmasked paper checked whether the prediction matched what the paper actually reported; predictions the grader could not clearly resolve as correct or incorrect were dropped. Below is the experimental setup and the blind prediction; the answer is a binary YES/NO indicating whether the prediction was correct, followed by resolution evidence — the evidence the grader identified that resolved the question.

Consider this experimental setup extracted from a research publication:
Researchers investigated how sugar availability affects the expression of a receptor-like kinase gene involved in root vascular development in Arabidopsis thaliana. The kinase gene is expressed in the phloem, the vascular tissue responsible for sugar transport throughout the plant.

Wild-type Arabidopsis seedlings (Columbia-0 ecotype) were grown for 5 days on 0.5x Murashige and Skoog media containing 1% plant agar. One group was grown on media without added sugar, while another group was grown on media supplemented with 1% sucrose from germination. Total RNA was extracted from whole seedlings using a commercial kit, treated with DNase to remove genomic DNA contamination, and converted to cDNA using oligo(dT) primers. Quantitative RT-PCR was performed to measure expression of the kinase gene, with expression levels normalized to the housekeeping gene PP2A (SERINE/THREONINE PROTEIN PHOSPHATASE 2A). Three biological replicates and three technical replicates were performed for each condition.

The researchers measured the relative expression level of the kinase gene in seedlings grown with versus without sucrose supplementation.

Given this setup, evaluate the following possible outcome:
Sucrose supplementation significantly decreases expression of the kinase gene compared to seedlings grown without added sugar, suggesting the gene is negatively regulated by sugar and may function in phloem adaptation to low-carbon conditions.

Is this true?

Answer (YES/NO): NO